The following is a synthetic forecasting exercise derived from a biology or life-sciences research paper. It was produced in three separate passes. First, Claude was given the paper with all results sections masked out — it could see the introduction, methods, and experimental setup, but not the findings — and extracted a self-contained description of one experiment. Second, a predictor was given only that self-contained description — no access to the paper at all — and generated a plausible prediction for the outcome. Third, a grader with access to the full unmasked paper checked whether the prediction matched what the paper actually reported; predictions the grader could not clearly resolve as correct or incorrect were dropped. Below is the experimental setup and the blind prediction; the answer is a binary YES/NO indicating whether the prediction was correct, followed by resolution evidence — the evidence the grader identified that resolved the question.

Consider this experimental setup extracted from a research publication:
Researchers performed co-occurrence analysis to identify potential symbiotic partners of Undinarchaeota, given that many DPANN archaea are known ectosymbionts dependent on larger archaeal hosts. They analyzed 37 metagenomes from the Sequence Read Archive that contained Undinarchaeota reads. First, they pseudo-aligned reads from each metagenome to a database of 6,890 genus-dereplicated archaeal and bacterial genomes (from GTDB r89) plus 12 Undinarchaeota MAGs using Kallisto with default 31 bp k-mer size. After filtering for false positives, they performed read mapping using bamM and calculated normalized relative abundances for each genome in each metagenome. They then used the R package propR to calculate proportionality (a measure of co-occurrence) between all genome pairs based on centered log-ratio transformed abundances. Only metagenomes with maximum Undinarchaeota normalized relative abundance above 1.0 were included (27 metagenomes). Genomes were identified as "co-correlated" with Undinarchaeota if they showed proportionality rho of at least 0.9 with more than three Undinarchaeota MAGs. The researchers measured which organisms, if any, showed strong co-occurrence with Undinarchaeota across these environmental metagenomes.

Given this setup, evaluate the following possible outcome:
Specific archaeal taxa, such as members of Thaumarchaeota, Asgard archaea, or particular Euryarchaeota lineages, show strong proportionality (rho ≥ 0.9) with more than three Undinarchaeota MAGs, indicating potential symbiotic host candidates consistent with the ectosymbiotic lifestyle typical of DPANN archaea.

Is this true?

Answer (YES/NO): NO